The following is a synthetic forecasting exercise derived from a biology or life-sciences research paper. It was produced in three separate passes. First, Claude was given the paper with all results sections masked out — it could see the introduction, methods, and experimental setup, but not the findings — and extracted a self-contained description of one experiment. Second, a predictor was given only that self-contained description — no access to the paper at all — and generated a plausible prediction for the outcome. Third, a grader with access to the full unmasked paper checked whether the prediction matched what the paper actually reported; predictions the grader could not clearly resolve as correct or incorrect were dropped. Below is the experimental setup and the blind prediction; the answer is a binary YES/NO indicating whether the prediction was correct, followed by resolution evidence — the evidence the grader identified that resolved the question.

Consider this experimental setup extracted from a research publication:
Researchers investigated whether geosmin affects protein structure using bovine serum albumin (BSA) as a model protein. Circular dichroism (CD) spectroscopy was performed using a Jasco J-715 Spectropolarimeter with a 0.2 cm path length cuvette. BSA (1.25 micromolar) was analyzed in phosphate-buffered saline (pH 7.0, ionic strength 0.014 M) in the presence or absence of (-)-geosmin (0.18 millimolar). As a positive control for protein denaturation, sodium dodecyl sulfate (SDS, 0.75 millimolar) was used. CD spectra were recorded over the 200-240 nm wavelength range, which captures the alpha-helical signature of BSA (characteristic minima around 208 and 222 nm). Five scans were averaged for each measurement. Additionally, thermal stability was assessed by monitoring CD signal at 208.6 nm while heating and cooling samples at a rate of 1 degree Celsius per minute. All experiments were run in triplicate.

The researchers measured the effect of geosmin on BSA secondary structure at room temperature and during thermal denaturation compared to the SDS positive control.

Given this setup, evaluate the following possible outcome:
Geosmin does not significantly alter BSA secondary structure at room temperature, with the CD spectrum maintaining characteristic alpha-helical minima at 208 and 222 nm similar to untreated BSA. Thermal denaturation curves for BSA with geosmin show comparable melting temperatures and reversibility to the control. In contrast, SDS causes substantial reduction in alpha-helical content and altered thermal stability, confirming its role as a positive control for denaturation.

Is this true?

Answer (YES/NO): YES